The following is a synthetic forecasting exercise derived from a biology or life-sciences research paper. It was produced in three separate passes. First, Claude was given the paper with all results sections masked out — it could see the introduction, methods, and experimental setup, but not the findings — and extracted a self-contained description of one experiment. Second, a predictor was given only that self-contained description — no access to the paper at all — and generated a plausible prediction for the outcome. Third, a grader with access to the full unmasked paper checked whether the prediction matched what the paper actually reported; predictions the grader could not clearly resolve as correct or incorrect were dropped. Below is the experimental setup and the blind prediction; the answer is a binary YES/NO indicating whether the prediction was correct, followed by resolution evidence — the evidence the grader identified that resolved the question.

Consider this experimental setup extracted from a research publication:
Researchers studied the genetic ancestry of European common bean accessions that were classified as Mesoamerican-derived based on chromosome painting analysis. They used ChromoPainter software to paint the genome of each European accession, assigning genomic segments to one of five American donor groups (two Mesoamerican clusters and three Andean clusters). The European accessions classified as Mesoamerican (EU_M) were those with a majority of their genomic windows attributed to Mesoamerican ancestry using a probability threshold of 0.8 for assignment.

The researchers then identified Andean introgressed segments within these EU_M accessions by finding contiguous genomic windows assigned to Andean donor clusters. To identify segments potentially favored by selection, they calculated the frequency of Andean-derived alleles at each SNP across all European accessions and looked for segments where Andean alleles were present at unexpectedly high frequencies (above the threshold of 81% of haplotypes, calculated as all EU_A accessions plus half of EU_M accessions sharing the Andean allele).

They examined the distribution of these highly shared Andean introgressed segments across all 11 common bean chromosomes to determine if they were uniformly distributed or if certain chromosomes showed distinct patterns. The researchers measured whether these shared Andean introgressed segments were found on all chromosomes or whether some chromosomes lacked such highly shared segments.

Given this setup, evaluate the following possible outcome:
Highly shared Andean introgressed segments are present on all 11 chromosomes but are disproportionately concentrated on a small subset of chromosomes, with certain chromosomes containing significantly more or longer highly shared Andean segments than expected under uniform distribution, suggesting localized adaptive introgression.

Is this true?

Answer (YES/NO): NO